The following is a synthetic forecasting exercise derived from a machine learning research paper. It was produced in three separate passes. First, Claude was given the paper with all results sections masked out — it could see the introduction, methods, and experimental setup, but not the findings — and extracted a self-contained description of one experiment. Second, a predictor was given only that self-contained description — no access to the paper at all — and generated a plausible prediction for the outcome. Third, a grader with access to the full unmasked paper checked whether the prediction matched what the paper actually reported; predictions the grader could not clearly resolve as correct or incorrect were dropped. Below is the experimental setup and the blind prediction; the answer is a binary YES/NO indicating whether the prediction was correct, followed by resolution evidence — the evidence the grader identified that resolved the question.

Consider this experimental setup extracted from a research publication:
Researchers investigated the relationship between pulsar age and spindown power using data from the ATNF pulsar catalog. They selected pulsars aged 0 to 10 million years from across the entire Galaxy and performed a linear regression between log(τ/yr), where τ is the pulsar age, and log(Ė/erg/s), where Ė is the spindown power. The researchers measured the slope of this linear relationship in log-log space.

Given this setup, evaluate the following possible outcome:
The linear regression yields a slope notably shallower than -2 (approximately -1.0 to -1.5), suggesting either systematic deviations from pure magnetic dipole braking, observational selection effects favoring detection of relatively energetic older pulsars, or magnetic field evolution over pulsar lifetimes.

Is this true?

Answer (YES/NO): YES